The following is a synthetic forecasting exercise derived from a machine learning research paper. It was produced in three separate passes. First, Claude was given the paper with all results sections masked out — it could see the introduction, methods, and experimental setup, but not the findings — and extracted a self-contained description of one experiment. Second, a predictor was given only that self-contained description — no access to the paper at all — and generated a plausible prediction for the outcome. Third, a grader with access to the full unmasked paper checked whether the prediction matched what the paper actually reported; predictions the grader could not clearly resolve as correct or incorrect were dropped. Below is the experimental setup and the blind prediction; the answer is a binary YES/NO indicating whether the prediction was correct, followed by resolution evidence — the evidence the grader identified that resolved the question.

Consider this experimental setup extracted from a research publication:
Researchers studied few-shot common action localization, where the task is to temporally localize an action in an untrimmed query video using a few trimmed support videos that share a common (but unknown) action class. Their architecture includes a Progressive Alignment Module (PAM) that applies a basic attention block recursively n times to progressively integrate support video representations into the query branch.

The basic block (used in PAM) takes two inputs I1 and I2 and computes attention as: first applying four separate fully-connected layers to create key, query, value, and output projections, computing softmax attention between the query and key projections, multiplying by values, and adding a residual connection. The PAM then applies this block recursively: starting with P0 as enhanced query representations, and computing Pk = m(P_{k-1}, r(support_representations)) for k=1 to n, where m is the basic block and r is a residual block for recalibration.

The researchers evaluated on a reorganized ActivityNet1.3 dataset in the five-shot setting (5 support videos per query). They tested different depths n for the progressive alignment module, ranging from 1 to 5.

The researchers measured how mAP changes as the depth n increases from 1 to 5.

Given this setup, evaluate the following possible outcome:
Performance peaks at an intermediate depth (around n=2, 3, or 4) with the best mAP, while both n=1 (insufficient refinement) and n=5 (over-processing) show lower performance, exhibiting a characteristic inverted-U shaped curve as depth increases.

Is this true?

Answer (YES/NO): NO